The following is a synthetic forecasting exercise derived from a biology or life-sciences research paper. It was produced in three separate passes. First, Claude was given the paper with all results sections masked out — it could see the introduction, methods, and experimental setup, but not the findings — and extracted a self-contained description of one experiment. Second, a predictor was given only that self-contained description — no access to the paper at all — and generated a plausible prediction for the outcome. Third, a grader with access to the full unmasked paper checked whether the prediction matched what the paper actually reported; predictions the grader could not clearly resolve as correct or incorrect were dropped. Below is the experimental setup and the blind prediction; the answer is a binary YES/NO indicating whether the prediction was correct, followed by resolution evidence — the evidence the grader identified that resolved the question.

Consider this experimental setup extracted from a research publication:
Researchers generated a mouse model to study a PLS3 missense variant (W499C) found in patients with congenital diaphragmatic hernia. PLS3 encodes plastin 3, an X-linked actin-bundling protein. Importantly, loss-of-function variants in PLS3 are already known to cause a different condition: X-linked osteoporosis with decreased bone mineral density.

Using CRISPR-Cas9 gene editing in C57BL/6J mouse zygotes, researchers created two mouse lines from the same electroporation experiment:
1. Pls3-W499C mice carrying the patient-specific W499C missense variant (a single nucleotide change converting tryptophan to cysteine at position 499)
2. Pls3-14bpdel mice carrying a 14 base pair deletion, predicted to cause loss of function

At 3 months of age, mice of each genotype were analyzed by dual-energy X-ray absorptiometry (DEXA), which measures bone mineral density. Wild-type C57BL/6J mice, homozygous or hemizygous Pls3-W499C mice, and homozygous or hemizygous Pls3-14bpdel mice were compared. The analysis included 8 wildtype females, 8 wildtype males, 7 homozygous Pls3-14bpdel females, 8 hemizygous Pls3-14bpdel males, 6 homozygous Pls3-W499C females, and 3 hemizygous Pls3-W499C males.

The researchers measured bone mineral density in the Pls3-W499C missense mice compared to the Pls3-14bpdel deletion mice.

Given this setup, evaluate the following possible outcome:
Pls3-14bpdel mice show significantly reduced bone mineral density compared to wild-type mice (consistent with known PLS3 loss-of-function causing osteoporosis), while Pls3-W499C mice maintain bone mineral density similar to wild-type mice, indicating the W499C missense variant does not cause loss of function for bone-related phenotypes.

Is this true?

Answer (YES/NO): NO